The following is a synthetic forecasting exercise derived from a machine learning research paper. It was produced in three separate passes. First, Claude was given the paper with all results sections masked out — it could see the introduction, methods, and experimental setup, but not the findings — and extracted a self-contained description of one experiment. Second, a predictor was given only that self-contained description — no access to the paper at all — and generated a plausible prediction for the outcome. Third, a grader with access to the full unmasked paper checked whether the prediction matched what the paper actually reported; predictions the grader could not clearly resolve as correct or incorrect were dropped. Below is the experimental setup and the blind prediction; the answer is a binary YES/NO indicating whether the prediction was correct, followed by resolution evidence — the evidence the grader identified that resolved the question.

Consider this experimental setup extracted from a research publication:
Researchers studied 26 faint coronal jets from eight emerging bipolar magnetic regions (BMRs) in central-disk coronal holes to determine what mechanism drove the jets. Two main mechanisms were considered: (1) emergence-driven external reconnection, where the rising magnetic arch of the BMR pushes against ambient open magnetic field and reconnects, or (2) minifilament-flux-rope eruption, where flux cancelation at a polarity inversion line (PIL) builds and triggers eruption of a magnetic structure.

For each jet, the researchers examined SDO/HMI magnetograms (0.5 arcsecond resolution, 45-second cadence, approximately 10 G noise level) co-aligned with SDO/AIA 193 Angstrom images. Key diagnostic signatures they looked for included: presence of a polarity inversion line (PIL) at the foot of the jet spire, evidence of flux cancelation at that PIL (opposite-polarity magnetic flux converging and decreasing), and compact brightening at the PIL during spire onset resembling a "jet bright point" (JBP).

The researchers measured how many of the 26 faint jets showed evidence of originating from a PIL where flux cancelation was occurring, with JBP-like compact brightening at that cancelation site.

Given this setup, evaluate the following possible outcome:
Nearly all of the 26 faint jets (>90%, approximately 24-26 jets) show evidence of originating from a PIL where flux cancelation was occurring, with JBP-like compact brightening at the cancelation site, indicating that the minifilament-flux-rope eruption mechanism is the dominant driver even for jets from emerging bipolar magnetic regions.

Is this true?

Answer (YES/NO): NO